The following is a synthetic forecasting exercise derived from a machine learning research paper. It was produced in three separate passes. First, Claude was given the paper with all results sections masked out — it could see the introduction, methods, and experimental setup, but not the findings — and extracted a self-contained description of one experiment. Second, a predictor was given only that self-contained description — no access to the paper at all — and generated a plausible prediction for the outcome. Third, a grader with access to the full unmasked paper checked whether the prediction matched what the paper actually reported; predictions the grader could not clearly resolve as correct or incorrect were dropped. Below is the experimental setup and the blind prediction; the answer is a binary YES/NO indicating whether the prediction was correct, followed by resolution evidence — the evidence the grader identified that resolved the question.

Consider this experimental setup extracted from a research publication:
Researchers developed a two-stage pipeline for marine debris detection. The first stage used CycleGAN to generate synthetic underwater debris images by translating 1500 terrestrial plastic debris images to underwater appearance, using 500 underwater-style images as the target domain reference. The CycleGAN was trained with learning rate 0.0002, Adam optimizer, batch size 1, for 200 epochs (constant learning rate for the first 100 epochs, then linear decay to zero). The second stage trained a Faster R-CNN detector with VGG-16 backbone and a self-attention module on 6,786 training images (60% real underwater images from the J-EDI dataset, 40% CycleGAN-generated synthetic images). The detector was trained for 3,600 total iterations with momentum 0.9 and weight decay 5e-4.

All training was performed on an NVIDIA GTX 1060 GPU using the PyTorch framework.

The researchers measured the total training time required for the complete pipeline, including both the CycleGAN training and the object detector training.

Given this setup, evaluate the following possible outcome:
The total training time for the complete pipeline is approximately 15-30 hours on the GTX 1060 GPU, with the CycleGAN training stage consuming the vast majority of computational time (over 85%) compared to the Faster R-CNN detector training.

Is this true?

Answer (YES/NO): NO